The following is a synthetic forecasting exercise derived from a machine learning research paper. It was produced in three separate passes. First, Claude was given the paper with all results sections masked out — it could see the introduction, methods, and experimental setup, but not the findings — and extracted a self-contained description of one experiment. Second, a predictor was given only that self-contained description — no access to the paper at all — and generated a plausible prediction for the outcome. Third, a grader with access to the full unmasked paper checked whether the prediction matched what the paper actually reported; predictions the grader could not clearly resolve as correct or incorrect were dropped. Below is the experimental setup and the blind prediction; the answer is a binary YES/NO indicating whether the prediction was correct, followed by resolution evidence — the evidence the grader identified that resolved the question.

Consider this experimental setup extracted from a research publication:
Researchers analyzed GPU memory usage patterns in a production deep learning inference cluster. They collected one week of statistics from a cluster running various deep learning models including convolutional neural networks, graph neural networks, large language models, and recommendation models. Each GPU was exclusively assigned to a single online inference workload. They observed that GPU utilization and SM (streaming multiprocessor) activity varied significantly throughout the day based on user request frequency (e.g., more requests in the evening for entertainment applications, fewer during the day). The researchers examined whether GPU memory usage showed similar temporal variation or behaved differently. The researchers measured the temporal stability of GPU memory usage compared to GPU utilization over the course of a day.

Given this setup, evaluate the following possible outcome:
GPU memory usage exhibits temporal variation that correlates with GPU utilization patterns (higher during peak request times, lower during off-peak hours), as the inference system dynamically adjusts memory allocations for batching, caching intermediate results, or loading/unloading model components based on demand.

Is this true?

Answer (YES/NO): NO